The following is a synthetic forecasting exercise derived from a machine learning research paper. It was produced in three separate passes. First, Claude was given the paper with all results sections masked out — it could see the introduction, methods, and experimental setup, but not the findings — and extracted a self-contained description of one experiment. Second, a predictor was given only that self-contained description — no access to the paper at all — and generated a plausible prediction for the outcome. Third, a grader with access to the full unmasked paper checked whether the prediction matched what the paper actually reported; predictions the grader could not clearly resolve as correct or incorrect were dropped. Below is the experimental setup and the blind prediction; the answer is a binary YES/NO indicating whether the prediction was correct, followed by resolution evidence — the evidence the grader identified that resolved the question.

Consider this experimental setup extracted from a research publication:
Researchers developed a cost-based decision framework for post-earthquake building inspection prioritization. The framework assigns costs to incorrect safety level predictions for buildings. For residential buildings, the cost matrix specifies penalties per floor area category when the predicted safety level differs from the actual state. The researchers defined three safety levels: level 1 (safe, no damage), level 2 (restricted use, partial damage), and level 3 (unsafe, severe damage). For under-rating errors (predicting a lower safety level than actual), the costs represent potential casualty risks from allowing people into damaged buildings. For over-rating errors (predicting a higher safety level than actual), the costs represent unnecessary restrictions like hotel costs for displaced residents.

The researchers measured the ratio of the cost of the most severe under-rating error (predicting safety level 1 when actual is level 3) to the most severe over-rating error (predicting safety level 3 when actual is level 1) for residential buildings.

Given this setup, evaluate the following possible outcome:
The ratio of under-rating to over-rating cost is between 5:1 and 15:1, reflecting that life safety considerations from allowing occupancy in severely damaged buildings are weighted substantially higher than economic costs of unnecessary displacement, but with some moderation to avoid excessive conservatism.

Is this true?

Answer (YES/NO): YES